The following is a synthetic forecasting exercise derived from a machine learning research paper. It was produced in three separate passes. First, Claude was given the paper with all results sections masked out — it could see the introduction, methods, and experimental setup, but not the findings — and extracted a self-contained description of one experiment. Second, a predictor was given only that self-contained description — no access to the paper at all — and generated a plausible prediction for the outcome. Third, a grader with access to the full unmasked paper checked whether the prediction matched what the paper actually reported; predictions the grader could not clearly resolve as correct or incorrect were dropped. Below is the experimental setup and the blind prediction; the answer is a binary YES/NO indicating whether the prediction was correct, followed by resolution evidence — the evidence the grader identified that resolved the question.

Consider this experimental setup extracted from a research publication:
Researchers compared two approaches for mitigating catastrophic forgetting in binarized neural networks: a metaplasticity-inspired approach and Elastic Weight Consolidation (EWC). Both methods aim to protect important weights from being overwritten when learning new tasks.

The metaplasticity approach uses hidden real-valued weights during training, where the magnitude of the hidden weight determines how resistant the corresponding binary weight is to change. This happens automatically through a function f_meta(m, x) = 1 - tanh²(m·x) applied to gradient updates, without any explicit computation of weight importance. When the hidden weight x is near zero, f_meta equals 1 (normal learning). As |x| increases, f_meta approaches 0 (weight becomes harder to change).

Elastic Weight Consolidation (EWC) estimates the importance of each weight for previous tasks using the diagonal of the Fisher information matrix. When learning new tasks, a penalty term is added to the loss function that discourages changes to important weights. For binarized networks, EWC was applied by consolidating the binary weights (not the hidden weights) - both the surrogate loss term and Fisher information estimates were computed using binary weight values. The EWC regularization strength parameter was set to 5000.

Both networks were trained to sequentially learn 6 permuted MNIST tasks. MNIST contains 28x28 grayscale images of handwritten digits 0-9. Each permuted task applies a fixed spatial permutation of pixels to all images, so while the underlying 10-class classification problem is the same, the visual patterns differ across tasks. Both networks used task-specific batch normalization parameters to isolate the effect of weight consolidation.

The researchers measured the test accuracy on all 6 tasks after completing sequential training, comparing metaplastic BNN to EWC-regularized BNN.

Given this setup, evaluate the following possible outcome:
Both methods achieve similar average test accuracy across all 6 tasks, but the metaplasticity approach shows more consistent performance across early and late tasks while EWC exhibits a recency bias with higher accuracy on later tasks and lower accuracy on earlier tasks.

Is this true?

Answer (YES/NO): NO